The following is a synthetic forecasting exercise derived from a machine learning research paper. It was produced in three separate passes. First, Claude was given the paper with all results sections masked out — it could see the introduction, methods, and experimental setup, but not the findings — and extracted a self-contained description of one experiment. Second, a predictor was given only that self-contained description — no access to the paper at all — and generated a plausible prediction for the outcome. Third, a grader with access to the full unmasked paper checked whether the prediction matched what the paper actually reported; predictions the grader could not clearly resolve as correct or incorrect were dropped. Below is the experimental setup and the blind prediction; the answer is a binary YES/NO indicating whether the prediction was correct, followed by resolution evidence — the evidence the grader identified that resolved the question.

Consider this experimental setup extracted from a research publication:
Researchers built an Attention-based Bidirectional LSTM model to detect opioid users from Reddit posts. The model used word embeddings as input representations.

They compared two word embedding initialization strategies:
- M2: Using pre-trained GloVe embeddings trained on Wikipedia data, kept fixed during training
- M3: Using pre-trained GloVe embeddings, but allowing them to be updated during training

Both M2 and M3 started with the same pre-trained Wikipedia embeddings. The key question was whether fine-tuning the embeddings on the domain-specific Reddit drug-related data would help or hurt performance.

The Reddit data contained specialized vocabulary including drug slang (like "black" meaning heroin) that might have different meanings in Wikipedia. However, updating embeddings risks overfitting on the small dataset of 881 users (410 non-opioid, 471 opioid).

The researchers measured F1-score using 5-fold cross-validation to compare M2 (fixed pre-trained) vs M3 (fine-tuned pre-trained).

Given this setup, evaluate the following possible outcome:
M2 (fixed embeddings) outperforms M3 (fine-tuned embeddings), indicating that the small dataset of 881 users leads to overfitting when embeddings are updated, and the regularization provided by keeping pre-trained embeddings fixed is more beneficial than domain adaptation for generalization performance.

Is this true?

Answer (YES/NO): YES